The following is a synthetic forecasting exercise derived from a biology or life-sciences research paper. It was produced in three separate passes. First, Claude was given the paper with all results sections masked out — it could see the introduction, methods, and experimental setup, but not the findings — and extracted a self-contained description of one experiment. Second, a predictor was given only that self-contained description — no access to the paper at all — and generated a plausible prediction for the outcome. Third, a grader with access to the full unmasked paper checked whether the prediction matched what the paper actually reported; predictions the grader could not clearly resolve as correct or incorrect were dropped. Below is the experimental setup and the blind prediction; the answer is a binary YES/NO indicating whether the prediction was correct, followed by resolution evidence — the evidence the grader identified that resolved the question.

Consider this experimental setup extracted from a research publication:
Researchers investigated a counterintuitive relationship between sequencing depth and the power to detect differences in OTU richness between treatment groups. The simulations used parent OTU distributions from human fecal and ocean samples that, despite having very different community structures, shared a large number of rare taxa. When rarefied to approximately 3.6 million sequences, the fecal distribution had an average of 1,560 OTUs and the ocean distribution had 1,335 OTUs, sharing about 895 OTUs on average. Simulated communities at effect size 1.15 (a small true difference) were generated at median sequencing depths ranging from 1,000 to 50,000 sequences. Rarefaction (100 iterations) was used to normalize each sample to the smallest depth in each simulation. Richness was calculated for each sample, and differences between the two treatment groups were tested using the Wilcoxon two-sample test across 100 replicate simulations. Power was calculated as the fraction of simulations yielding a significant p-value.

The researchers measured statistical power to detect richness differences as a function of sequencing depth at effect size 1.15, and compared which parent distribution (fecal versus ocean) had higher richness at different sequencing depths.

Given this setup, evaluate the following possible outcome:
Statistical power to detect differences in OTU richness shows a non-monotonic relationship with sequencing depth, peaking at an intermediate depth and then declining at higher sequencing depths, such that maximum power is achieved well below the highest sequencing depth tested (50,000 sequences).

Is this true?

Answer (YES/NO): YES